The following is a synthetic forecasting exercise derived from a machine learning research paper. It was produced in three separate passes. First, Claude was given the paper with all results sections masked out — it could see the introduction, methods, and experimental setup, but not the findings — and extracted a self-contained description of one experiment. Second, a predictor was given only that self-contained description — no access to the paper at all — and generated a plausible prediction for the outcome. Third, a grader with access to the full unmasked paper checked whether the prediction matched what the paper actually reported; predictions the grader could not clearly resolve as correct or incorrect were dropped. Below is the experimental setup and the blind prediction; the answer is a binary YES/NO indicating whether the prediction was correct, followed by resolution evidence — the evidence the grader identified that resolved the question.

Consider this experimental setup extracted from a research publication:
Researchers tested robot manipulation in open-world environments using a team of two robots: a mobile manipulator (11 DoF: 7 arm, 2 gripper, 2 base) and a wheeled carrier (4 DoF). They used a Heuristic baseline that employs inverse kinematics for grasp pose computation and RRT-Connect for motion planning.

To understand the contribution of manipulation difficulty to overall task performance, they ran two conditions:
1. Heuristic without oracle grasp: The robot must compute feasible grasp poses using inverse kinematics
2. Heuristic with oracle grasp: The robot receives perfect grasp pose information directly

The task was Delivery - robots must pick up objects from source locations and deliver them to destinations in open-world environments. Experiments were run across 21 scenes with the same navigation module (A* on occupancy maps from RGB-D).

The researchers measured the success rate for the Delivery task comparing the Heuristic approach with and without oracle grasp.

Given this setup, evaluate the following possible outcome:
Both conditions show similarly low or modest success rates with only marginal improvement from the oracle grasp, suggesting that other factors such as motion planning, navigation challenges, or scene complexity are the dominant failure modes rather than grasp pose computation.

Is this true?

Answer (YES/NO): NO